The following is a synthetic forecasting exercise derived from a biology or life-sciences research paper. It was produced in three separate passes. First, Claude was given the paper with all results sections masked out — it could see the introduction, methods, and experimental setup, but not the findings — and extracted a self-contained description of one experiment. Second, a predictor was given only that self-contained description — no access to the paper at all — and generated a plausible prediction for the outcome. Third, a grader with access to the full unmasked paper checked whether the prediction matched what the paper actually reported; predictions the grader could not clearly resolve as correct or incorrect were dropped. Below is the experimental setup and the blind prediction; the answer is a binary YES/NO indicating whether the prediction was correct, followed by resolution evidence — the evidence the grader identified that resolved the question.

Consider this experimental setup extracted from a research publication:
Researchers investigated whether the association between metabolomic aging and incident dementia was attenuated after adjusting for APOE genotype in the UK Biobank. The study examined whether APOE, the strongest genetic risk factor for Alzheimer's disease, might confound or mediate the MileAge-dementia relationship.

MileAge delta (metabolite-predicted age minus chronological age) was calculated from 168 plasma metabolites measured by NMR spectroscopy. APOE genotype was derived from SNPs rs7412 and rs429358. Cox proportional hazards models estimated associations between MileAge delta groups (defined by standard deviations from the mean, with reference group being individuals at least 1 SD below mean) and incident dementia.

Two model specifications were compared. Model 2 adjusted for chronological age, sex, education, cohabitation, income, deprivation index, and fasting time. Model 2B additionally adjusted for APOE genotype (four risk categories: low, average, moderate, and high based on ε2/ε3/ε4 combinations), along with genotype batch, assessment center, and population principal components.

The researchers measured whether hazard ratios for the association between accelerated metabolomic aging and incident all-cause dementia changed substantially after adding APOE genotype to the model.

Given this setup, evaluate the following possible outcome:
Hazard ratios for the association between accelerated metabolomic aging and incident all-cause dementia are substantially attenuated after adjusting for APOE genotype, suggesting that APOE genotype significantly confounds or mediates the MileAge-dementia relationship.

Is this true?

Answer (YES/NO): NO